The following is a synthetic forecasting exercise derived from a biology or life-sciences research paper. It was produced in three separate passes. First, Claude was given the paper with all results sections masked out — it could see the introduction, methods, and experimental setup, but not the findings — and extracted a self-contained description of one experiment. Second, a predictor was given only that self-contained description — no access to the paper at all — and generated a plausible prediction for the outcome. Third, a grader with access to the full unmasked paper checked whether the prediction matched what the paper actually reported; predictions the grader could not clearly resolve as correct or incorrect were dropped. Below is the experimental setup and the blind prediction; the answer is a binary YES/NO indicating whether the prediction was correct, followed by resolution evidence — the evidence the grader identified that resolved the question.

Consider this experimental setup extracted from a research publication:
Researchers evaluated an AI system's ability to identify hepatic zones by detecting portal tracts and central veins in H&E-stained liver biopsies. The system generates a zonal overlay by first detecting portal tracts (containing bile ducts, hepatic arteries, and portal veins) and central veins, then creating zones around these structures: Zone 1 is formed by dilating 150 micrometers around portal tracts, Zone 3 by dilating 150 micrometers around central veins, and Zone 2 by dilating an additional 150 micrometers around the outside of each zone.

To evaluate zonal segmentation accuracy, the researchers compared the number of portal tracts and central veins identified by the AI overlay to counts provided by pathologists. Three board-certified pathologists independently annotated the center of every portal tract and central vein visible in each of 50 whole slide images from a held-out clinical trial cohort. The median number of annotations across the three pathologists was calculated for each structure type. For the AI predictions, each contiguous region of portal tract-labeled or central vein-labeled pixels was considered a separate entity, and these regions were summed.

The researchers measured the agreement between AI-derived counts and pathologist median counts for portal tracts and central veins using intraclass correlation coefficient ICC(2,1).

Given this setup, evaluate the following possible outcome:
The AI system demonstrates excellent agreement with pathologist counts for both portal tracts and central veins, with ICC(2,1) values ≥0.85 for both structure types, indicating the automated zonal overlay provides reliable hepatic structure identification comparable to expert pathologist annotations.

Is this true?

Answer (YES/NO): NO